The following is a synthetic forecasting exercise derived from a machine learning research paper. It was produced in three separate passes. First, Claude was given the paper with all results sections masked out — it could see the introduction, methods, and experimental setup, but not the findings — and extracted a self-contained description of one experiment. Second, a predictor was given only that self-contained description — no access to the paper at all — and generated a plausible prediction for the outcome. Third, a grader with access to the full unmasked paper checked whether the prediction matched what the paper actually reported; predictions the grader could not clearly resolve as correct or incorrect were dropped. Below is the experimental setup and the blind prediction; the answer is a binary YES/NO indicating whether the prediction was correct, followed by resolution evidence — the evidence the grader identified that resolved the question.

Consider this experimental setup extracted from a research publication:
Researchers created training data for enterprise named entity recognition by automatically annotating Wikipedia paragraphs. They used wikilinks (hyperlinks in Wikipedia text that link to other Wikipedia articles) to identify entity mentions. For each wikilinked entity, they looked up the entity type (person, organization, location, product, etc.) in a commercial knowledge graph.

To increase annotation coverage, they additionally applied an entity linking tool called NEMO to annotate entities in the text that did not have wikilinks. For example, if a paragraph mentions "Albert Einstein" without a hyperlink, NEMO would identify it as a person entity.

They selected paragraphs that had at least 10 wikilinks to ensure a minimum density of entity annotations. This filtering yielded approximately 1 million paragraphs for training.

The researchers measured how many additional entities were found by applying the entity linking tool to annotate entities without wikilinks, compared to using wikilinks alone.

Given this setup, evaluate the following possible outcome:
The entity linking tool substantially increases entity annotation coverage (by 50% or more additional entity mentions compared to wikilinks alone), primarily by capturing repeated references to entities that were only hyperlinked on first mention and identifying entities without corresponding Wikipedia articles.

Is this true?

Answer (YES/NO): YES